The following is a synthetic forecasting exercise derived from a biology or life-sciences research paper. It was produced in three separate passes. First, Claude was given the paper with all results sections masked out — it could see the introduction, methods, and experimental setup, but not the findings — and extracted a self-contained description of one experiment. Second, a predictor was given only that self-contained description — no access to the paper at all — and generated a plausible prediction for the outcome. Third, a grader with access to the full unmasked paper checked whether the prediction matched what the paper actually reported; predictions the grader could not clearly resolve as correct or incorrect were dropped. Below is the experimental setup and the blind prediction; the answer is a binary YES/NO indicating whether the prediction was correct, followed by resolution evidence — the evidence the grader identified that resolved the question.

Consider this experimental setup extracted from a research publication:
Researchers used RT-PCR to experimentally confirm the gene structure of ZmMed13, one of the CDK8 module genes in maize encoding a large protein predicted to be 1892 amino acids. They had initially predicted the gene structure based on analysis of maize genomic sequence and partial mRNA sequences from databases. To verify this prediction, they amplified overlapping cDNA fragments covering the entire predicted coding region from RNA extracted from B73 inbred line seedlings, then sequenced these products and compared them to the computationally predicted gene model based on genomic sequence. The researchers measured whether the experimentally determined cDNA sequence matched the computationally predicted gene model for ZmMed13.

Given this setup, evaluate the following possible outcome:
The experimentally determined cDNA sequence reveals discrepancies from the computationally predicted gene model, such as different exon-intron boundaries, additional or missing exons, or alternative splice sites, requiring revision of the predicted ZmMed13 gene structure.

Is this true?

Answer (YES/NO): YES